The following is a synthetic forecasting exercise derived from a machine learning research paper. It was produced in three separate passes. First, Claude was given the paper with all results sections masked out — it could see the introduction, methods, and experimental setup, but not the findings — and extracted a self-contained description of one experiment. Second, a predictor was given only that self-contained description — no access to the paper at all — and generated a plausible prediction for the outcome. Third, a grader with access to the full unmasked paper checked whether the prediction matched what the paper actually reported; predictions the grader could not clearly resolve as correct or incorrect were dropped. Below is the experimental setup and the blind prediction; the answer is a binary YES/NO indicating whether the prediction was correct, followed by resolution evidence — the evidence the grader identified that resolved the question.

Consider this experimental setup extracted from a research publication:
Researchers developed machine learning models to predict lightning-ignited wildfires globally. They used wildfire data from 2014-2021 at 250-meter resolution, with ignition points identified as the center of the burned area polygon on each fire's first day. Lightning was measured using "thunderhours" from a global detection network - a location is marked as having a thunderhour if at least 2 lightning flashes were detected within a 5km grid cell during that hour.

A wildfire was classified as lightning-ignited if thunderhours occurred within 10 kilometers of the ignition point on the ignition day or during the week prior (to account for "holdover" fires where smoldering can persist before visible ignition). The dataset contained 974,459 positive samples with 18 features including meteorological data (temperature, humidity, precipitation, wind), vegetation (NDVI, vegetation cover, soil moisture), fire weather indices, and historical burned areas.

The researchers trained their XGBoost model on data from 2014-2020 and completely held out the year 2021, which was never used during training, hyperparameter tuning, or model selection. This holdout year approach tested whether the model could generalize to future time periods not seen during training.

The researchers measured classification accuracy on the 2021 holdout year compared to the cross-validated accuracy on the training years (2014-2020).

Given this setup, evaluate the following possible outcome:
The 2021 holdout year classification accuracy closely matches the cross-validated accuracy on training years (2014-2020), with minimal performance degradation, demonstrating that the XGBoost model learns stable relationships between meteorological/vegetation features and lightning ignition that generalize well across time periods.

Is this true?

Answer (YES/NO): YES